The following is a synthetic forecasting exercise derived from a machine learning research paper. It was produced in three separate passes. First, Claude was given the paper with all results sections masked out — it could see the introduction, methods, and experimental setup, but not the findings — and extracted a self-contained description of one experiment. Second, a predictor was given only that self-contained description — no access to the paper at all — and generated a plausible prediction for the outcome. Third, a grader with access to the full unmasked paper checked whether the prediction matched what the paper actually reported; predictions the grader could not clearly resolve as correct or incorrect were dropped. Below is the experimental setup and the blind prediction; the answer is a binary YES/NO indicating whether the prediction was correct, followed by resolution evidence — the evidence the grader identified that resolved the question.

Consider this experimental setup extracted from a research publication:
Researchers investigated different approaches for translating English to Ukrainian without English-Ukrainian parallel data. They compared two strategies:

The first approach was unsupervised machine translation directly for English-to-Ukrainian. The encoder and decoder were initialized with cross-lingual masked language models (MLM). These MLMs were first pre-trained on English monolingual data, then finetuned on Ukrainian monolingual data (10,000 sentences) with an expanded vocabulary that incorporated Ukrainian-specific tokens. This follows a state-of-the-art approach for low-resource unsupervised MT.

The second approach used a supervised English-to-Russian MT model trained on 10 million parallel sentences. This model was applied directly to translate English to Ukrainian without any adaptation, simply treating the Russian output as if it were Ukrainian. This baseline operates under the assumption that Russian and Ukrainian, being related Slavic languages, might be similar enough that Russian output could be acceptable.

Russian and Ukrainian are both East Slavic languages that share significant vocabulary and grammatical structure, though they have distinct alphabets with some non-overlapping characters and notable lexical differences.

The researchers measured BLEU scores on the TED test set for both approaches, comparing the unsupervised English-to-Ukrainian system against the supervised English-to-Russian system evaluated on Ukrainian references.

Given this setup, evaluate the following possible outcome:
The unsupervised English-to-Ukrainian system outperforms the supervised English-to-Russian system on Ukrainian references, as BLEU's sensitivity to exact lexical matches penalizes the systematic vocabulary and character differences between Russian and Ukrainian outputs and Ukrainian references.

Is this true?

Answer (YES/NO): NO